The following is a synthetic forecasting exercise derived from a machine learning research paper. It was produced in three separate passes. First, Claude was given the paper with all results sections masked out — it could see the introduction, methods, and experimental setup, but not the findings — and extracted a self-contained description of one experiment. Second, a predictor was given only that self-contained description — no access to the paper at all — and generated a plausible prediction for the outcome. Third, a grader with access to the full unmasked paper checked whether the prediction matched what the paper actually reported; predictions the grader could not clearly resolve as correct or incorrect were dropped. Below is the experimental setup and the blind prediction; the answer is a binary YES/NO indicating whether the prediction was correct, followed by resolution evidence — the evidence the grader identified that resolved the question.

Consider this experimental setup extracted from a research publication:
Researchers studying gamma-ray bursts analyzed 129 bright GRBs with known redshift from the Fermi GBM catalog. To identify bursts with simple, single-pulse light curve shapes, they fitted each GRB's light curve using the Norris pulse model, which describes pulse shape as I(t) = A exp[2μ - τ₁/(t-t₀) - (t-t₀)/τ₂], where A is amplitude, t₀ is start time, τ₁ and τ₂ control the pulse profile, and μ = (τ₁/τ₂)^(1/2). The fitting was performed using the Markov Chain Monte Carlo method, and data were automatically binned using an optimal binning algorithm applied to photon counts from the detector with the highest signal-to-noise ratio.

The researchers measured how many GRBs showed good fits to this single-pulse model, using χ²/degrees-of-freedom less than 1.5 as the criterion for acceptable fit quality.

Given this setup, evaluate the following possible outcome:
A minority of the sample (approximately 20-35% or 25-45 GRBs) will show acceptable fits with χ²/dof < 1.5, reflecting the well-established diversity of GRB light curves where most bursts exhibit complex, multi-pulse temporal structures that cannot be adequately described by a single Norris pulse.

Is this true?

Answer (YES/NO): NO